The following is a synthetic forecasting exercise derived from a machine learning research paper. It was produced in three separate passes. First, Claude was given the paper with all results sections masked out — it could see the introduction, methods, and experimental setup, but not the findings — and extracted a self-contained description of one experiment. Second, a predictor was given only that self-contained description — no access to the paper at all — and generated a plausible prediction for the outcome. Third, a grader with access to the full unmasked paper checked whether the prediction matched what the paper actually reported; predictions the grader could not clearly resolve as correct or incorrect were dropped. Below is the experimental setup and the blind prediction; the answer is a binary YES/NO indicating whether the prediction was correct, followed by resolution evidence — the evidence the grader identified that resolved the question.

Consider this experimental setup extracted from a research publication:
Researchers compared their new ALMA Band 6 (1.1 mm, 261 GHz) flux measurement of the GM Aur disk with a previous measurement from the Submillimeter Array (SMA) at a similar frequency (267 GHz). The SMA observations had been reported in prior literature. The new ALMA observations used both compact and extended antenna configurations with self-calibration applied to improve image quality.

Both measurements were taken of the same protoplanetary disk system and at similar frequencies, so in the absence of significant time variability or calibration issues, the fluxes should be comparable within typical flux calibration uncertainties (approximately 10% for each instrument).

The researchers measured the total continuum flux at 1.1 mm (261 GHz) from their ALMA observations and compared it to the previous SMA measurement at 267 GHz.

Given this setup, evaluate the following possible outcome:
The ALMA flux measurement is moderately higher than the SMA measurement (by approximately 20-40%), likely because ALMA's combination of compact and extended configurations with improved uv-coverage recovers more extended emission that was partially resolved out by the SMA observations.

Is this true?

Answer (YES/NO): NO